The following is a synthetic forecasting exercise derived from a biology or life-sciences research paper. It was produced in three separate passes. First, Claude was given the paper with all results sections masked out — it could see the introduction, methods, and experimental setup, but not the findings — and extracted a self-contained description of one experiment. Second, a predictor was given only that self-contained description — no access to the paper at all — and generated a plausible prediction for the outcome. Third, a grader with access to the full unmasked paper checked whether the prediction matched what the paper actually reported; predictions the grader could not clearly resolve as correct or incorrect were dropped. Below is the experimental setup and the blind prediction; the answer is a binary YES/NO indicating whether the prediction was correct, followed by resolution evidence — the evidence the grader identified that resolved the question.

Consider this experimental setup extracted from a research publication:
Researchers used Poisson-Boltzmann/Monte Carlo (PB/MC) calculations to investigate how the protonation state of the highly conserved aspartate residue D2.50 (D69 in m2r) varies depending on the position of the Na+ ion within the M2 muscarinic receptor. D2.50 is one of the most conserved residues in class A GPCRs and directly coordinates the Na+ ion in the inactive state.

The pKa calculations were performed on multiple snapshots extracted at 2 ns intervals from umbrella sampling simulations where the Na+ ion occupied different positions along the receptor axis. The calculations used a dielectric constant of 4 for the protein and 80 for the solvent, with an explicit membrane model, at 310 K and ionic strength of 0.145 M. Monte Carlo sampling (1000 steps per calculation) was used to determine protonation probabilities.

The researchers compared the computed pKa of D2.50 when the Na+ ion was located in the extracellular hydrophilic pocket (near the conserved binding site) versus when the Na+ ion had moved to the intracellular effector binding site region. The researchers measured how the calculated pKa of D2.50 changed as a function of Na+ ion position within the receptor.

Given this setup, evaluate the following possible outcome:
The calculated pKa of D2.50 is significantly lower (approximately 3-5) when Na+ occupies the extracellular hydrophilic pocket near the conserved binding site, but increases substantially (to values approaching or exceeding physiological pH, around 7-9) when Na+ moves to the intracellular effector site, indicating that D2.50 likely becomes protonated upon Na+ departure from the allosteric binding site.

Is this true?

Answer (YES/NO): YES